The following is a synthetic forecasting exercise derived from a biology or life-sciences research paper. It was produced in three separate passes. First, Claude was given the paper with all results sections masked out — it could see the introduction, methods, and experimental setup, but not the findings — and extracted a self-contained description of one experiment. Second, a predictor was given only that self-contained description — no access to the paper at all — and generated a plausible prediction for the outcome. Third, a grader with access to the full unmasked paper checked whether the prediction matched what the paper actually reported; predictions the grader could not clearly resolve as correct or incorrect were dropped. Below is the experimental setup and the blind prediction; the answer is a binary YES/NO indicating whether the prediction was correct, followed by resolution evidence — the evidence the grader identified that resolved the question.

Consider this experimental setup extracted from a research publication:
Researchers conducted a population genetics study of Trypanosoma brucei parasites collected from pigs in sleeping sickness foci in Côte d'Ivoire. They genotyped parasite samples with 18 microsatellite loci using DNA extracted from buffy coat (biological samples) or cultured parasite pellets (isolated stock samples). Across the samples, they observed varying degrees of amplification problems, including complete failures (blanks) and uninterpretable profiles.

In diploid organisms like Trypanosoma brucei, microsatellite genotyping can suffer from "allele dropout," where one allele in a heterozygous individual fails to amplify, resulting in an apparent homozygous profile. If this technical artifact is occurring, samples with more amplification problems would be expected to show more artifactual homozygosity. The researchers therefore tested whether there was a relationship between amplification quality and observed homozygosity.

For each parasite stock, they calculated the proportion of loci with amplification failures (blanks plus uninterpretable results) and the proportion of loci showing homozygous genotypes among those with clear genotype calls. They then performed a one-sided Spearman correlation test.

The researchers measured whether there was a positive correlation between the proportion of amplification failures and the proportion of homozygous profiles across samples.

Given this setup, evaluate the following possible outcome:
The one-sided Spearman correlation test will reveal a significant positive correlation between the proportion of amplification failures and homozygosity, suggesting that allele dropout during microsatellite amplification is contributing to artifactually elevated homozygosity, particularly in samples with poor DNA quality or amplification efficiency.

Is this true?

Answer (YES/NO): YES